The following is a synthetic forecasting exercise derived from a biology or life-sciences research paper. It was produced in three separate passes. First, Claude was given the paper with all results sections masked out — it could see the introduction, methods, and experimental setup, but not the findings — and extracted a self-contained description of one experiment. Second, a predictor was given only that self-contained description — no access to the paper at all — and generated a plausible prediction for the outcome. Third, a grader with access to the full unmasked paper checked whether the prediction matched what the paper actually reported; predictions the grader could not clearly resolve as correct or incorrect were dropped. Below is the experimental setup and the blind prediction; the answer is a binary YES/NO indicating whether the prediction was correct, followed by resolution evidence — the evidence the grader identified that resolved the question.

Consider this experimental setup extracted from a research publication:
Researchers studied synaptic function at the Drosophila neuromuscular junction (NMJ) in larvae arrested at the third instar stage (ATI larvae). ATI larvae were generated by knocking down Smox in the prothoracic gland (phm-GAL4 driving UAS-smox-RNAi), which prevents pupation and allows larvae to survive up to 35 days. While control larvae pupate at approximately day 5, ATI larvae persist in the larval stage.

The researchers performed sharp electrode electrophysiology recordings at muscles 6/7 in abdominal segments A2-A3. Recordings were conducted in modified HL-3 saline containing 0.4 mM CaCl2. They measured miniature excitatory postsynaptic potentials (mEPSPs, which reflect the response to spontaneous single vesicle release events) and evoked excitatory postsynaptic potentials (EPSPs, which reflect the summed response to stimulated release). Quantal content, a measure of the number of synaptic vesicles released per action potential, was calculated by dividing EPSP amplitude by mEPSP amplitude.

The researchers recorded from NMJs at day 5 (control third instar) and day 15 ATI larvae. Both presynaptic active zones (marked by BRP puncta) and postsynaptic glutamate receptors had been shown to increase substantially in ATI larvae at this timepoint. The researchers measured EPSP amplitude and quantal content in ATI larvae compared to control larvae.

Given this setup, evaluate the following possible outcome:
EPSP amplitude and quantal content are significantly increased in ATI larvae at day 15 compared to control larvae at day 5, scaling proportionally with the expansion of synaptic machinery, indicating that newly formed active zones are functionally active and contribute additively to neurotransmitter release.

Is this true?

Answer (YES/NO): NO